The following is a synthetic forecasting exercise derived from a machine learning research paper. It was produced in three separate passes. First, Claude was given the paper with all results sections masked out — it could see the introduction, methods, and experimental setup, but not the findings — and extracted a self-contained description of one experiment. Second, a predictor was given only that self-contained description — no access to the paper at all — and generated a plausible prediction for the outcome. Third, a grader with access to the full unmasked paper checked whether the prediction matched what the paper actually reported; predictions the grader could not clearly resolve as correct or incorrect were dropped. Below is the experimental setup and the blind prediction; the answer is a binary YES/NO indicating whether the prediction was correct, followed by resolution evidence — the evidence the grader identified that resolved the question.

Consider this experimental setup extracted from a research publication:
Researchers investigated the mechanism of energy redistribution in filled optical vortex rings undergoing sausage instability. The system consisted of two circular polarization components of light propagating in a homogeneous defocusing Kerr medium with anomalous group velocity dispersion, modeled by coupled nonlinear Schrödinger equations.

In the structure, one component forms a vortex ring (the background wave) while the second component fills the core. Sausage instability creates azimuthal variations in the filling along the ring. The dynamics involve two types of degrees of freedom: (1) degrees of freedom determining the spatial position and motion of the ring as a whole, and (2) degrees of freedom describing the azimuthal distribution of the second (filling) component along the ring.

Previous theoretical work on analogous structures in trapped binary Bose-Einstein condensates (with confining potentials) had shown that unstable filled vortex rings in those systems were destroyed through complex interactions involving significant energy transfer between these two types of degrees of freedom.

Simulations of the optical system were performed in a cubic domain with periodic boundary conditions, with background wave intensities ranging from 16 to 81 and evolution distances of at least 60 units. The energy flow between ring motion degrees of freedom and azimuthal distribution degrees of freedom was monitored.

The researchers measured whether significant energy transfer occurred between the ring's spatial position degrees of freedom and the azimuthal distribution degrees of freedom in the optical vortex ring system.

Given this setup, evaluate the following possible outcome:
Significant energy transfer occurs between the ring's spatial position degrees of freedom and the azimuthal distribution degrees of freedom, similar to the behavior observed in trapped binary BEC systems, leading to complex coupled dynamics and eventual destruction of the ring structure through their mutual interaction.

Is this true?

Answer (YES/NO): NO